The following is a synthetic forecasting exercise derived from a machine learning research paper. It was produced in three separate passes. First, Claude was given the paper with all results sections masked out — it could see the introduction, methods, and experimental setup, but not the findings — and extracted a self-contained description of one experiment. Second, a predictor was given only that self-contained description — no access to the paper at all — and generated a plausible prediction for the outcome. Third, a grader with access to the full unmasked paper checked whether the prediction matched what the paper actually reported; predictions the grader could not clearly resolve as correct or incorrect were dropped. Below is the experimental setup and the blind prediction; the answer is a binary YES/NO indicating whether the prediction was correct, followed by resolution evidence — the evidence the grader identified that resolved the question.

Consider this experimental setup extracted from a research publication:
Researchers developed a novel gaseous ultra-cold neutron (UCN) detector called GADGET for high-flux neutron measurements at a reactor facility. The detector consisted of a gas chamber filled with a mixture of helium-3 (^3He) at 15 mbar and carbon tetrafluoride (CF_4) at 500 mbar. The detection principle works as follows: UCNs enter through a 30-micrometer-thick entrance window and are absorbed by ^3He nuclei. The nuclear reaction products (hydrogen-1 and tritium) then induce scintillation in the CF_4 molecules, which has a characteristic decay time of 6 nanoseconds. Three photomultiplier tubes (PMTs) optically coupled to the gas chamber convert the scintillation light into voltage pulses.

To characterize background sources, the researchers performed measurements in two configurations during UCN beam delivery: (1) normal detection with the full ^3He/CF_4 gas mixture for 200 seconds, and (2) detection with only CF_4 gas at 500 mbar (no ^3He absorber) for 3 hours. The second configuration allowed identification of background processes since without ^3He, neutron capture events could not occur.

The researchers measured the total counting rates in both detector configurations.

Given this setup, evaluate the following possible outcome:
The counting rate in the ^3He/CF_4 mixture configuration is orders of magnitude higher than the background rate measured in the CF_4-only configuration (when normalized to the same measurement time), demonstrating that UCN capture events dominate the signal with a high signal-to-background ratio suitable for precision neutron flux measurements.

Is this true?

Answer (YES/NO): YES